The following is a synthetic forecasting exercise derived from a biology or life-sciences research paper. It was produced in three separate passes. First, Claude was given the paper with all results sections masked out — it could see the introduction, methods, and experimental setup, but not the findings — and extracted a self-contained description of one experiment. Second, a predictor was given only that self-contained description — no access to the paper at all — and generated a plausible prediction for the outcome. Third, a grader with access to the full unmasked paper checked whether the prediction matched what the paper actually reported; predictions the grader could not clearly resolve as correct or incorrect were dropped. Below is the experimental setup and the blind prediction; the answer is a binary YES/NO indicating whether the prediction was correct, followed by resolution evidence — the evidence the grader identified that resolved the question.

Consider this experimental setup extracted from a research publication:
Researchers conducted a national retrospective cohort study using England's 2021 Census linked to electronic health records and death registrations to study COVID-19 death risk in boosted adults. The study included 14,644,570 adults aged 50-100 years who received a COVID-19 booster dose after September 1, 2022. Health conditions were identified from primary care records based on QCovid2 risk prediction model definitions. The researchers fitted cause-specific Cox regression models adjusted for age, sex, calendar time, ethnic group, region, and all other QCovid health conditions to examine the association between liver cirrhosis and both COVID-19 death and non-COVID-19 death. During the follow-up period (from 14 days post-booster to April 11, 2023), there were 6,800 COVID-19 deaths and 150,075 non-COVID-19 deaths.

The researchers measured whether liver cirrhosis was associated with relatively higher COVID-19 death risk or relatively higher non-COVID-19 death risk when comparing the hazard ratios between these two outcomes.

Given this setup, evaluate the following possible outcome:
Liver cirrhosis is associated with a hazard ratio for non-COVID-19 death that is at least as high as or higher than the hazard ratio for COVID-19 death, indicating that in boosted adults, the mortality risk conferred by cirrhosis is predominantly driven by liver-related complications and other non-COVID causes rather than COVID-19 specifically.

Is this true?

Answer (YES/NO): YES